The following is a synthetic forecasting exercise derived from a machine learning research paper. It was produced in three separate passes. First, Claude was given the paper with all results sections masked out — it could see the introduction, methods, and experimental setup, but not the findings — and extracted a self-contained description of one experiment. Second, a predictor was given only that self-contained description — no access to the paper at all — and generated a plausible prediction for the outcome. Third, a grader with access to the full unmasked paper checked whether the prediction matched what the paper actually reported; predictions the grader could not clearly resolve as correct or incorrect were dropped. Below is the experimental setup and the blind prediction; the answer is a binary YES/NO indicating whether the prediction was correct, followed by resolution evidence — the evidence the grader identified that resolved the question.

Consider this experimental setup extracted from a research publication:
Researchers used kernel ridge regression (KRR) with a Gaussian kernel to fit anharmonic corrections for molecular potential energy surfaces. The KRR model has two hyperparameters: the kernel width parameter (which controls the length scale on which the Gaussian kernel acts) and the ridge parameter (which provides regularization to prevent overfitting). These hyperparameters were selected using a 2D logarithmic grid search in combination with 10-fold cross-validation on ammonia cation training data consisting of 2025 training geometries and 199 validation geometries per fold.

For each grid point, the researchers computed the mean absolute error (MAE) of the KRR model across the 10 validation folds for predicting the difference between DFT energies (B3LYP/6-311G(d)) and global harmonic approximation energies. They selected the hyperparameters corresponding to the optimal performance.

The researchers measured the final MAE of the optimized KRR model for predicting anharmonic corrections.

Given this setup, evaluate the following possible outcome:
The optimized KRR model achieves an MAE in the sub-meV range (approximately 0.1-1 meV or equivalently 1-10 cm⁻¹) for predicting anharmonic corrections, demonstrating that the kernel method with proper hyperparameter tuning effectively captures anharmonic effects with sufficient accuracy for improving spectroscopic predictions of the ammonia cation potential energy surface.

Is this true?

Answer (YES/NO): NO